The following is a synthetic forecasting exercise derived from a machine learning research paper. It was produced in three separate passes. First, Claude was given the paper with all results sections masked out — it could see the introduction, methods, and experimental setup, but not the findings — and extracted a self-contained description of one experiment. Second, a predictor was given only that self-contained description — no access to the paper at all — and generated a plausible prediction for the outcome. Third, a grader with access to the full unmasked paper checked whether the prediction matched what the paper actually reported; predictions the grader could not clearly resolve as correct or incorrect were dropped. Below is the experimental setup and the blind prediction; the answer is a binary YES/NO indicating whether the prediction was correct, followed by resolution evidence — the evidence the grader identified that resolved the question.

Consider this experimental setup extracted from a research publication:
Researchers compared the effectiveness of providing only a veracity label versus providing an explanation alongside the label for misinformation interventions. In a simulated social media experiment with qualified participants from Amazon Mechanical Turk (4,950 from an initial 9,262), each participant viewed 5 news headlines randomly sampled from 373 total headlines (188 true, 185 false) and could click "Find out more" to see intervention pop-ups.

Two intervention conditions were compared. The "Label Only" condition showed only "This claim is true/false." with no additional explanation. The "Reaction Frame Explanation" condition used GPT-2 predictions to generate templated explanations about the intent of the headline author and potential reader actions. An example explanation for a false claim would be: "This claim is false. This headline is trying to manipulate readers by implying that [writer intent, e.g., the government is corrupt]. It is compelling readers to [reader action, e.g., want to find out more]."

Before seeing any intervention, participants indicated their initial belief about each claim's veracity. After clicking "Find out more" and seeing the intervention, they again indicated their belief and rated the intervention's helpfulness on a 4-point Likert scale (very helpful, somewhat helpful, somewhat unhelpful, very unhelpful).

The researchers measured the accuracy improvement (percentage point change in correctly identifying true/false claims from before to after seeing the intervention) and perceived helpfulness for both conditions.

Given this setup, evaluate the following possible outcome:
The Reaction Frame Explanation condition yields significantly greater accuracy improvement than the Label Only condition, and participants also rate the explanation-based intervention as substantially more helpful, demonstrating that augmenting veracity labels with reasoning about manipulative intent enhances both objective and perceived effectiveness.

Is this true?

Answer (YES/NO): YES